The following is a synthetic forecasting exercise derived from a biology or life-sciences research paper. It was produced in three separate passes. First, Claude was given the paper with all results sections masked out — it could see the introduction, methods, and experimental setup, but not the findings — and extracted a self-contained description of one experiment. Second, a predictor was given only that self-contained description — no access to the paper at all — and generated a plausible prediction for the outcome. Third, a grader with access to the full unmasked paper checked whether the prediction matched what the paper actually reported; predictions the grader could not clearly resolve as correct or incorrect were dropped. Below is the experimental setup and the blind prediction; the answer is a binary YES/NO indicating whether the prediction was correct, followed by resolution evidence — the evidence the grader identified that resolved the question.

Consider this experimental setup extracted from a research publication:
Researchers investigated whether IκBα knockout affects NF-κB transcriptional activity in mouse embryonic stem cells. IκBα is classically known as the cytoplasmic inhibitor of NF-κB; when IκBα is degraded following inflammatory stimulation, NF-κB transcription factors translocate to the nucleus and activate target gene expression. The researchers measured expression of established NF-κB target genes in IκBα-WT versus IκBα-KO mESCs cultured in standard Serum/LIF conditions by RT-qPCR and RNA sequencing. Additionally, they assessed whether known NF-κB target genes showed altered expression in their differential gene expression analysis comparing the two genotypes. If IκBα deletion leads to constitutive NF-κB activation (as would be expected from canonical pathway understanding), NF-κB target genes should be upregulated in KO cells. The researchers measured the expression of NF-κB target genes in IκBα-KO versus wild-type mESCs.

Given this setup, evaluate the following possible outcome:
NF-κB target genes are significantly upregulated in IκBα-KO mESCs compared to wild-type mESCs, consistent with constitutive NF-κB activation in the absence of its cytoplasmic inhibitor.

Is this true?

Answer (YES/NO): NO